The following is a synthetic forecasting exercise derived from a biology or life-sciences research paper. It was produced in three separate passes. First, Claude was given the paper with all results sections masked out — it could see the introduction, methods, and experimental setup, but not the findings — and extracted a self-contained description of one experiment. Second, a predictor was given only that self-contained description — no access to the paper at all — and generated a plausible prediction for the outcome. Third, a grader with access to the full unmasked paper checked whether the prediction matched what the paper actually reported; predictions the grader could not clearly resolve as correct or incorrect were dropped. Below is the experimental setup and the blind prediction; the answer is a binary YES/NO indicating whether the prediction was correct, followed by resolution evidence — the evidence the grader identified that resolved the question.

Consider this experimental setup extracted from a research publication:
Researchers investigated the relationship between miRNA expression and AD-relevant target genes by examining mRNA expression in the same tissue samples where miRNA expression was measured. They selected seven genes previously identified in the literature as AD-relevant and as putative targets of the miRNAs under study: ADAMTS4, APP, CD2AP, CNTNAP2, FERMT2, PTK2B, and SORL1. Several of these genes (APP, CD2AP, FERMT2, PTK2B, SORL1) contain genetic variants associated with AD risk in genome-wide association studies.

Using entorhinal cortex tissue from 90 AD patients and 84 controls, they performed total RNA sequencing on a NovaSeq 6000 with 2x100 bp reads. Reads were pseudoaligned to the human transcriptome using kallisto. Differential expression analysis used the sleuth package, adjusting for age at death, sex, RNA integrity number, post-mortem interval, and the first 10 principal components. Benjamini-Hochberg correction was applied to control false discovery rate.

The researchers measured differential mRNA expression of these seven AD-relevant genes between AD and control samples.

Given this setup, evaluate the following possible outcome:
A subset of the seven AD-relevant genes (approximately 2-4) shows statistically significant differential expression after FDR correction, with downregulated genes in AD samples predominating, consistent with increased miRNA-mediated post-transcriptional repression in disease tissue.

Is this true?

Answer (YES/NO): NO